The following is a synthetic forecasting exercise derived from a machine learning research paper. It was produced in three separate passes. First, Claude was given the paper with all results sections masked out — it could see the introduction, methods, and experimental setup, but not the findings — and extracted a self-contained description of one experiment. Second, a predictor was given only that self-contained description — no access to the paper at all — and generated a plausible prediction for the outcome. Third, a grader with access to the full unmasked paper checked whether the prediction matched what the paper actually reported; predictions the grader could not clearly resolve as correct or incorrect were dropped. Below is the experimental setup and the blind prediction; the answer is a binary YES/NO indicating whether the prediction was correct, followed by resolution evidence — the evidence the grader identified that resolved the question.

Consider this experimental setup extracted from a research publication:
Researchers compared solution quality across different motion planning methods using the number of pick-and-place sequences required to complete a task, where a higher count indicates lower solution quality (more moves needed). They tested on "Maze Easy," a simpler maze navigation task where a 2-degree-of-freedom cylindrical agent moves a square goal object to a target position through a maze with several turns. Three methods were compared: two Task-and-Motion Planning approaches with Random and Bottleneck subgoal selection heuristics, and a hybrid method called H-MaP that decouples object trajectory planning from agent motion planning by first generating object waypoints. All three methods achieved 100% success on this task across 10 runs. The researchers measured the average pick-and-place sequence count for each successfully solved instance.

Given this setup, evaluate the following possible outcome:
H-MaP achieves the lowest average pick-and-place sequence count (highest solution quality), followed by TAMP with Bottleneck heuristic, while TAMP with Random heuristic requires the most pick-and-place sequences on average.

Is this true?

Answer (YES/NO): NO